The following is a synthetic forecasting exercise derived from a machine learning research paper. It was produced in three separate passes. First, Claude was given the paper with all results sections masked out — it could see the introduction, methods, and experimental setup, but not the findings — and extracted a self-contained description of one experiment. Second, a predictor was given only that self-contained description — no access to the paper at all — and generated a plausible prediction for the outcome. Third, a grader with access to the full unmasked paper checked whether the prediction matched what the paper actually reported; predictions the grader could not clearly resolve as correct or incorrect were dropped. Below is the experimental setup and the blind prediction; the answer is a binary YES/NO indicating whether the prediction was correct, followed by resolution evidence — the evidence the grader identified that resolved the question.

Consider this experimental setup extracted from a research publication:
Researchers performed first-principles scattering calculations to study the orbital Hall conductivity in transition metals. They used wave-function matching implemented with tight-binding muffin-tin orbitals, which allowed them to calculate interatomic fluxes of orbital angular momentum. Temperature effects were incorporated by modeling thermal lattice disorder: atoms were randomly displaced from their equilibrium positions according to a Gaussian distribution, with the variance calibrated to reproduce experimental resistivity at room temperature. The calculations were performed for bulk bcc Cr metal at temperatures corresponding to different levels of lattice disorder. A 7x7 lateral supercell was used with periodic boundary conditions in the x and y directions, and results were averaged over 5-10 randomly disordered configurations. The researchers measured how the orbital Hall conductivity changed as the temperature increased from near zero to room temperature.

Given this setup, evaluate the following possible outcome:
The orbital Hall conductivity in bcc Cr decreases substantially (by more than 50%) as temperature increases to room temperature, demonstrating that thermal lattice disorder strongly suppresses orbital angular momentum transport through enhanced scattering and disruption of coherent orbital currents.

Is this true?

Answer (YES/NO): NO